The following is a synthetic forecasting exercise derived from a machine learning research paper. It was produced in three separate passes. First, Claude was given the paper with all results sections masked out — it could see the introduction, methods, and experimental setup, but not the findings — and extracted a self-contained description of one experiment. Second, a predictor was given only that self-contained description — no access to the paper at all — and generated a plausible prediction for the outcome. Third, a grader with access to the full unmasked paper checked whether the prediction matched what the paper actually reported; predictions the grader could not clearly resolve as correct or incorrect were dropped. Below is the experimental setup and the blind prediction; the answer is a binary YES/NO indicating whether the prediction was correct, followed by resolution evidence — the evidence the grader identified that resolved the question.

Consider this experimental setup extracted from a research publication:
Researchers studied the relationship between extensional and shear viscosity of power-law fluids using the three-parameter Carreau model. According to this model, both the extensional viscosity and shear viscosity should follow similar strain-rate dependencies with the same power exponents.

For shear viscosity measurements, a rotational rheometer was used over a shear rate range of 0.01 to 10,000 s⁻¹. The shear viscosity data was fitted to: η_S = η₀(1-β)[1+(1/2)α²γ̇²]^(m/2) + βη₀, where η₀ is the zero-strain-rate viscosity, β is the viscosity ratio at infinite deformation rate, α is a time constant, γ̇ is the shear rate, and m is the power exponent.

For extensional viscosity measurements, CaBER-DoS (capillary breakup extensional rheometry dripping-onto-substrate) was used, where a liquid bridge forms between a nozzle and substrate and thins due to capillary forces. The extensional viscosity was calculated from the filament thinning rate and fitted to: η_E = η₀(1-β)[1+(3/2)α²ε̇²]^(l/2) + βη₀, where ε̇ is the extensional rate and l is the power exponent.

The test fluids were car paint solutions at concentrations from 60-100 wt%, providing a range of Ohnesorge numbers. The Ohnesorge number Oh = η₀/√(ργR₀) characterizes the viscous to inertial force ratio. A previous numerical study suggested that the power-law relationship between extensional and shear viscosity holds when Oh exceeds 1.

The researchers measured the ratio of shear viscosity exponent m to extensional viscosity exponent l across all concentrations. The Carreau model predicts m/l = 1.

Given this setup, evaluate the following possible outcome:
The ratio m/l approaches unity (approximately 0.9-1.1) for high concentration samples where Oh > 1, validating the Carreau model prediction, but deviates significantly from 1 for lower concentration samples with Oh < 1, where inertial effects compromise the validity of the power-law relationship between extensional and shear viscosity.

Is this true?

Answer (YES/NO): YES